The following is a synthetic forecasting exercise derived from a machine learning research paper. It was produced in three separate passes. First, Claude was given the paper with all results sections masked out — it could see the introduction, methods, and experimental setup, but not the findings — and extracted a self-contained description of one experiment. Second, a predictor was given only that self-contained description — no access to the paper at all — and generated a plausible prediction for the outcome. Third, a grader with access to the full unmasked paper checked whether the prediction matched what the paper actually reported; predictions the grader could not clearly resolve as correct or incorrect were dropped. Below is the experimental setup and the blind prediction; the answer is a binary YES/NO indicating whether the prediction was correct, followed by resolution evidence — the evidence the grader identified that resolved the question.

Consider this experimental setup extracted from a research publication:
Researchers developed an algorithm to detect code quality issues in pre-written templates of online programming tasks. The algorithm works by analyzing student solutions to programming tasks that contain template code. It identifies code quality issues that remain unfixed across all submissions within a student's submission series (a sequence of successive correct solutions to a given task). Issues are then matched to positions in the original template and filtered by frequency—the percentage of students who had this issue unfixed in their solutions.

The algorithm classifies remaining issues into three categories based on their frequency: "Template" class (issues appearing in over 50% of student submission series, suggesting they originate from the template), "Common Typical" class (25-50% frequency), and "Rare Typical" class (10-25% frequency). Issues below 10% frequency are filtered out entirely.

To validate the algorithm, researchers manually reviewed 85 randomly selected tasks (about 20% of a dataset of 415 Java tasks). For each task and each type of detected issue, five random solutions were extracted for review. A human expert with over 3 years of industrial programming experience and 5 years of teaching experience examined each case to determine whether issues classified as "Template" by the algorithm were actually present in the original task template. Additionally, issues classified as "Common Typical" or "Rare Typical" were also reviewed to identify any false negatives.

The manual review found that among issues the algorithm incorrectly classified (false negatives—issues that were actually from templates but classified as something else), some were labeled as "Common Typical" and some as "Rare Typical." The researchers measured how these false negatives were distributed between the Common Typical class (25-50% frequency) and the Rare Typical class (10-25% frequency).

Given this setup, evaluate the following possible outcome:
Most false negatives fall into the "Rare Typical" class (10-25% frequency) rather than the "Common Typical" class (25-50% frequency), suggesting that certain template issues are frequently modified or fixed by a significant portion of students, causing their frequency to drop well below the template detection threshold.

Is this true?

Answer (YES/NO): YES